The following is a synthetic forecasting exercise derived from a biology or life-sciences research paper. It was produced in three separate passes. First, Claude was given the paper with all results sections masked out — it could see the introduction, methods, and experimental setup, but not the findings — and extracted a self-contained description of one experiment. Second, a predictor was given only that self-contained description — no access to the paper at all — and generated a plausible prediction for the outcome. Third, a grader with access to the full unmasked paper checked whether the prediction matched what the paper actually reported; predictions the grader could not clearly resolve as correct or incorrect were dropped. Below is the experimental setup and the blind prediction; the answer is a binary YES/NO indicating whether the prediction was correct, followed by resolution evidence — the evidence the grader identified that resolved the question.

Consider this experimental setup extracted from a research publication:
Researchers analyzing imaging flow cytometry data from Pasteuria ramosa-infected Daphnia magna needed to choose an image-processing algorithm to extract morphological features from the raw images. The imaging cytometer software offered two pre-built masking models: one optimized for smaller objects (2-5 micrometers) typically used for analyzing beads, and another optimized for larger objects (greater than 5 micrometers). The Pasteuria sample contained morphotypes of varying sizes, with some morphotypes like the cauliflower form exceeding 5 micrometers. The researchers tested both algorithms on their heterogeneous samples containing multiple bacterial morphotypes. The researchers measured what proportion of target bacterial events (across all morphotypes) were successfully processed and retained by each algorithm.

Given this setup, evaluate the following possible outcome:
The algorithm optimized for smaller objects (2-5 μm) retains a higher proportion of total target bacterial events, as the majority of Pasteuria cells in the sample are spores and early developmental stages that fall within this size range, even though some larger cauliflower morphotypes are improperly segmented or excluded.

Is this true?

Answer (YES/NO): NO